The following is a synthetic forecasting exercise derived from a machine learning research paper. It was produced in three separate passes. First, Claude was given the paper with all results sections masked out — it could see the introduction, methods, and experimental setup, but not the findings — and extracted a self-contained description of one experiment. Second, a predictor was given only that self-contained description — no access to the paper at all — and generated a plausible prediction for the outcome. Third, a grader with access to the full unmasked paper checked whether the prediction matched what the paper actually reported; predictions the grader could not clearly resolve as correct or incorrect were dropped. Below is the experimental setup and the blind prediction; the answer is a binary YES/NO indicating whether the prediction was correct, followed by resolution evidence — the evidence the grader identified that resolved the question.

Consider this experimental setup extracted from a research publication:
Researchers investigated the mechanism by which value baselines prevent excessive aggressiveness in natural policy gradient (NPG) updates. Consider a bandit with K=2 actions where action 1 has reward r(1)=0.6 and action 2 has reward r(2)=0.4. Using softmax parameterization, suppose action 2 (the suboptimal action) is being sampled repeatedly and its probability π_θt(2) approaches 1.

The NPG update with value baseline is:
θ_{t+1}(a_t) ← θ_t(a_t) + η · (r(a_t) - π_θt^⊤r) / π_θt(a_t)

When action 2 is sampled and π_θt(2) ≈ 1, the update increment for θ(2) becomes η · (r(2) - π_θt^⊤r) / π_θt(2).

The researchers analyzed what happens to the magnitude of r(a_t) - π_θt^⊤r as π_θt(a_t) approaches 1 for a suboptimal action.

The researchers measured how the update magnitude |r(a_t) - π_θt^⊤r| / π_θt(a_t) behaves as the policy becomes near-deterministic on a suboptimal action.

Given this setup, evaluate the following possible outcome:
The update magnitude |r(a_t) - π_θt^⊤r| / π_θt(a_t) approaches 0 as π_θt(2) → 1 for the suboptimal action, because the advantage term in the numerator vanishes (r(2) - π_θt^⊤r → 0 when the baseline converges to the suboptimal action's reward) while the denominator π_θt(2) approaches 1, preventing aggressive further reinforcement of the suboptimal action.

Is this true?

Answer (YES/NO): YES